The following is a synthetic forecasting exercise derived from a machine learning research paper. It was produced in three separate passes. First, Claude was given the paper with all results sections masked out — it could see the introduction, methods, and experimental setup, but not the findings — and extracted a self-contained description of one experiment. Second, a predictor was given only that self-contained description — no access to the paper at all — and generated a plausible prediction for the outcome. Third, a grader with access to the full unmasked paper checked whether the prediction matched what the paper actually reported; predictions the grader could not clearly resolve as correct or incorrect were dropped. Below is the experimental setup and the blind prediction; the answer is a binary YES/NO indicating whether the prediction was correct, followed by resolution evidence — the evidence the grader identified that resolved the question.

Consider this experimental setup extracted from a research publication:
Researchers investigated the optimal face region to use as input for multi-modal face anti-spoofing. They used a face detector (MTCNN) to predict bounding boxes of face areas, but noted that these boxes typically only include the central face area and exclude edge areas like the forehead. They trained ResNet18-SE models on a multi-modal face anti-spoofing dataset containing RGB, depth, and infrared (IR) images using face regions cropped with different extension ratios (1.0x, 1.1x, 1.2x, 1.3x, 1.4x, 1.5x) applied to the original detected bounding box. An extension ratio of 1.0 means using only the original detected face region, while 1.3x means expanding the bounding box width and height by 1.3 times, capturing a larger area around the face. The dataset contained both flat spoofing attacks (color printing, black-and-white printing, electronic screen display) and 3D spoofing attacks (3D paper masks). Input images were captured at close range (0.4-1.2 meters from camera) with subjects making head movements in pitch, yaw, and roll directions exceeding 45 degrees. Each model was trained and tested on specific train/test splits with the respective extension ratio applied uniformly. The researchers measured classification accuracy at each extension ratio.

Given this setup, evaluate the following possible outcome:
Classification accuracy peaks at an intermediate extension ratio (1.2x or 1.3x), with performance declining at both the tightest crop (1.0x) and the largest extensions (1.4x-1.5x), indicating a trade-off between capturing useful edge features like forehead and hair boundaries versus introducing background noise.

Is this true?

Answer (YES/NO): YES